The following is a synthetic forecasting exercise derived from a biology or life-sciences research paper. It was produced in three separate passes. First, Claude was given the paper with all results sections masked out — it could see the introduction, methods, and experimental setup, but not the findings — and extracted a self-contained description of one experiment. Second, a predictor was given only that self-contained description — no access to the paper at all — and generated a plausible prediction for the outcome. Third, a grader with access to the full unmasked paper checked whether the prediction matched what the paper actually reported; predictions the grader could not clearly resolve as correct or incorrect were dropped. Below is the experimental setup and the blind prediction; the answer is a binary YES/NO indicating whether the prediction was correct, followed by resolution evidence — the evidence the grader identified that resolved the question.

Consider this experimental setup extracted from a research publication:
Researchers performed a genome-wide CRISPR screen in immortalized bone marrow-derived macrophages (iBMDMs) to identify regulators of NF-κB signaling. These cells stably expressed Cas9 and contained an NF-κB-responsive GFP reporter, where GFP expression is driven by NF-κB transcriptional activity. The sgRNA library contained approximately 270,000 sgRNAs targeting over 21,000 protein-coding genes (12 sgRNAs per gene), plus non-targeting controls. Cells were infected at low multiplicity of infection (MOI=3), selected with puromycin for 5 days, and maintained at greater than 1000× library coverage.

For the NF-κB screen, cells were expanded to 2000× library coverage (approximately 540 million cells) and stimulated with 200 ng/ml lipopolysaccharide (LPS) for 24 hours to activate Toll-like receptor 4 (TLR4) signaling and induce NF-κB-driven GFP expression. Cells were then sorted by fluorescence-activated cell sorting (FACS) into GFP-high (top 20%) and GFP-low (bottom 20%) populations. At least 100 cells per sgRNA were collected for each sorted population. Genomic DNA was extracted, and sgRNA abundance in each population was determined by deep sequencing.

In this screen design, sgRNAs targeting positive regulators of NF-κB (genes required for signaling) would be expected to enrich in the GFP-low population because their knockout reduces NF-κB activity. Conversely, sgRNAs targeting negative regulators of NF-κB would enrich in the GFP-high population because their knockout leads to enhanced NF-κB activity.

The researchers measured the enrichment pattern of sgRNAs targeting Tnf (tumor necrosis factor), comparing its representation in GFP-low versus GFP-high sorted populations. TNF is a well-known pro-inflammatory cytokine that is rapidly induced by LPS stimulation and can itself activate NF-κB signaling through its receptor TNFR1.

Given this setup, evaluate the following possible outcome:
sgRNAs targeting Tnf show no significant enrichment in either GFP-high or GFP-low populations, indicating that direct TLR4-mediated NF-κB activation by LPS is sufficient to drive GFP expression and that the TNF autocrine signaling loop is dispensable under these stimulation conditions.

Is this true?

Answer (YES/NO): NO